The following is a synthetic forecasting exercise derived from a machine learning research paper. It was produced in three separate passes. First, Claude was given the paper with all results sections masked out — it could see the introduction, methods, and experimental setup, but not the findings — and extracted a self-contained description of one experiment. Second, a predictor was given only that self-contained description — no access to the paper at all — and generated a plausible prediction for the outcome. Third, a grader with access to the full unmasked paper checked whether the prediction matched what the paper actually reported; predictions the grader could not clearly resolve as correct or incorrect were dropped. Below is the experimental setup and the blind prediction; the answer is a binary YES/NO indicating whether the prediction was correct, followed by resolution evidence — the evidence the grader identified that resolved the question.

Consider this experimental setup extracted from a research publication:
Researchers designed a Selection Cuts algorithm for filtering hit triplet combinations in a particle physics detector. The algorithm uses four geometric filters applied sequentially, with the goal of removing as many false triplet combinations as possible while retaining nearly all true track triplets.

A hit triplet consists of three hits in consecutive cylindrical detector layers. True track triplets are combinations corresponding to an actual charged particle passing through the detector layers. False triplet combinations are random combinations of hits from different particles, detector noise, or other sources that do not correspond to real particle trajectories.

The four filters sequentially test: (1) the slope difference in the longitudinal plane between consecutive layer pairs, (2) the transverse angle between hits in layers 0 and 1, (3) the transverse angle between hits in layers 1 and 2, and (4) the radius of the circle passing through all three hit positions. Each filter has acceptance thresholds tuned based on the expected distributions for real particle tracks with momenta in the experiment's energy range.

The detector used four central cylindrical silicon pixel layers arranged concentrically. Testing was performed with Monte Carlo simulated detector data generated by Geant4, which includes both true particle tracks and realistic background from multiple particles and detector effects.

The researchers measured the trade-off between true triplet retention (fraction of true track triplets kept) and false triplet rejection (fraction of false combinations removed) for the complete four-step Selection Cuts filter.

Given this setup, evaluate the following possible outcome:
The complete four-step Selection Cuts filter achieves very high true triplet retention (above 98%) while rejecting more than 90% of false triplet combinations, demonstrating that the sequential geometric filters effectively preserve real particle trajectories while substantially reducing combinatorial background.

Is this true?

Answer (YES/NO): YES